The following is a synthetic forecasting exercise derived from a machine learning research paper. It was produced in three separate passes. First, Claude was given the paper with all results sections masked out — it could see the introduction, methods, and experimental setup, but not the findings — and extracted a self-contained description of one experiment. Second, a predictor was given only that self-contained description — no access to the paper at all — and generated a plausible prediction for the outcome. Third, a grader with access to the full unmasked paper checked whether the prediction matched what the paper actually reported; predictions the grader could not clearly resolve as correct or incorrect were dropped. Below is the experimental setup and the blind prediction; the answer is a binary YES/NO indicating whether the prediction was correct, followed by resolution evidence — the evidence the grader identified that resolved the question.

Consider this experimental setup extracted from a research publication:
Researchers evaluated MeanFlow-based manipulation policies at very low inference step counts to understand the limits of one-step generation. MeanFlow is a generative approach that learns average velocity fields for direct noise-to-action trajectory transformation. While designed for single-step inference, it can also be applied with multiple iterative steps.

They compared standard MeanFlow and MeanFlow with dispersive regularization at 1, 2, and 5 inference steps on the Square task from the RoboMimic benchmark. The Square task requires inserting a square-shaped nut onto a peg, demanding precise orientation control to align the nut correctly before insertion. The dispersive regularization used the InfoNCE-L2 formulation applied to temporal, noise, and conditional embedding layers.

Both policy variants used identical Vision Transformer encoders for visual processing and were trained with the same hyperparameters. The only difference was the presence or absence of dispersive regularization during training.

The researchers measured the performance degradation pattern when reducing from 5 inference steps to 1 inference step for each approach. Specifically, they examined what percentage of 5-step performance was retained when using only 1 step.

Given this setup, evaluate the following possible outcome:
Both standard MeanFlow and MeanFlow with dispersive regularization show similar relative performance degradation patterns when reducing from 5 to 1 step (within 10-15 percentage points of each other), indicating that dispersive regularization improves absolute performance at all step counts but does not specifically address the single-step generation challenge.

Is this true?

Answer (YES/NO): NO